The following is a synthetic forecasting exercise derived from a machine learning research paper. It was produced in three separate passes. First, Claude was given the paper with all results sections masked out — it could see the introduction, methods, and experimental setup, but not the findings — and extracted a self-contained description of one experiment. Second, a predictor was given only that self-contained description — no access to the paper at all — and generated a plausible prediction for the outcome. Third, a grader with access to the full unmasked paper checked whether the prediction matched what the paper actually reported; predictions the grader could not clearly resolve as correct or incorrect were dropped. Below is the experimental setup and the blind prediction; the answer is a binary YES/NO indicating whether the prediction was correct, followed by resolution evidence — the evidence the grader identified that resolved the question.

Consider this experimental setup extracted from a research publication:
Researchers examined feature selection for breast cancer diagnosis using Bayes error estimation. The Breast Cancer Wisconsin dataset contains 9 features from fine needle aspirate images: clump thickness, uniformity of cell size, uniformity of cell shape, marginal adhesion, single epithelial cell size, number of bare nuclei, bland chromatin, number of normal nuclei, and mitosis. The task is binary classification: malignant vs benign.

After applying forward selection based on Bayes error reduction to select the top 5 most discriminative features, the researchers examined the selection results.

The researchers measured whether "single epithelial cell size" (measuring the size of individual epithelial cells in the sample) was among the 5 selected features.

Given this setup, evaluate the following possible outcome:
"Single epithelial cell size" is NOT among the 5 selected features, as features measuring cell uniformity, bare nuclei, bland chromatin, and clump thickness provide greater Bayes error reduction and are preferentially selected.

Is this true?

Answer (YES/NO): YES